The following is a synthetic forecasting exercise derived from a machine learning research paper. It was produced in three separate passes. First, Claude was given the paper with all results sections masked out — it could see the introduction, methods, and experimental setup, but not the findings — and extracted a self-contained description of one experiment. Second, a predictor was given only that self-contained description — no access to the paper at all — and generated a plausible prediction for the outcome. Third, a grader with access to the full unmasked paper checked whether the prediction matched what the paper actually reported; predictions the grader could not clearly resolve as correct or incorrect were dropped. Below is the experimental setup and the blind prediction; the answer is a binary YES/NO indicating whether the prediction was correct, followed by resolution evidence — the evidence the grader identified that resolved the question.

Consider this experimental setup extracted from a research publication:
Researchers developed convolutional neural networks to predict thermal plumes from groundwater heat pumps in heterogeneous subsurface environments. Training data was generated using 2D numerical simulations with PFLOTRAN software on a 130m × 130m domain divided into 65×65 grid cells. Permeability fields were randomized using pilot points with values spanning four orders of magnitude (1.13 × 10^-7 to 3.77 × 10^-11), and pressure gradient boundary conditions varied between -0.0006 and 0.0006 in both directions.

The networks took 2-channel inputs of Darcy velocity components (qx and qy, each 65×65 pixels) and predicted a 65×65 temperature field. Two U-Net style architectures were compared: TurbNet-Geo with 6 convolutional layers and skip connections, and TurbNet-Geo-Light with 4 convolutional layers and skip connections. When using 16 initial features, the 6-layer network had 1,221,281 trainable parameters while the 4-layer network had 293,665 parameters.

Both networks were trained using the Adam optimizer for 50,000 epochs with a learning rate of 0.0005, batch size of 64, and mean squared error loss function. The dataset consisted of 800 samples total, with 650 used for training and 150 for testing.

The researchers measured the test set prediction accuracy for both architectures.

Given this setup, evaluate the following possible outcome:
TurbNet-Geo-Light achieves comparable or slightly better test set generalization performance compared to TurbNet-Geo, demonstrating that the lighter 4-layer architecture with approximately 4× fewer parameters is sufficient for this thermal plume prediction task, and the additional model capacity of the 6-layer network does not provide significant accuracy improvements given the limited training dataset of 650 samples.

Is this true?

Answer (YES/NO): YES